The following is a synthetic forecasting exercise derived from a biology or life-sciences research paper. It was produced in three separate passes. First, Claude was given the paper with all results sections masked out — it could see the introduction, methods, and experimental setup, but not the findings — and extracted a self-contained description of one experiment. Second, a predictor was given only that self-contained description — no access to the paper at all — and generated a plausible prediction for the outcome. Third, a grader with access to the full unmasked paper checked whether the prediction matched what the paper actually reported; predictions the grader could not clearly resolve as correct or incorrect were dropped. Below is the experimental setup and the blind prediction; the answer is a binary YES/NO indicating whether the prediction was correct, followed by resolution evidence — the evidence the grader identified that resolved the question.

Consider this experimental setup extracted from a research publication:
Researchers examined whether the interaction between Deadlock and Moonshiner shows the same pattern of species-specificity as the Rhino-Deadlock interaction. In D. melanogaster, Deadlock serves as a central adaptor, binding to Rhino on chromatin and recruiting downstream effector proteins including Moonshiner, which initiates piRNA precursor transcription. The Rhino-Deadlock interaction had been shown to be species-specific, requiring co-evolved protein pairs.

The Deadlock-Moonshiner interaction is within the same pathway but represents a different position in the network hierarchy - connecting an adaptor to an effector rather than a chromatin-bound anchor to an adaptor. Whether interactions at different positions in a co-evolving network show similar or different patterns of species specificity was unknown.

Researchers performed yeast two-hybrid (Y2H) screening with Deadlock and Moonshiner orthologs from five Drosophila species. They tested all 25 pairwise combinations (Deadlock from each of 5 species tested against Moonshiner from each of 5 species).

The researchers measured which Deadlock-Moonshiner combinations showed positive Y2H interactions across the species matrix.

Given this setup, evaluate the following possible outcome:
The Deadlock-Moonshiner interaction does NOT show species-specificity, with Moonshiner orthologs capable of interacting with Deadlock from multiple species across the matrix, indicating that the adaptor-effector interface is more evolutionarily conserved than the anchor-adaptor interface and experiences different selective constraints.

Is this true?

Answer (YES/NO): YES